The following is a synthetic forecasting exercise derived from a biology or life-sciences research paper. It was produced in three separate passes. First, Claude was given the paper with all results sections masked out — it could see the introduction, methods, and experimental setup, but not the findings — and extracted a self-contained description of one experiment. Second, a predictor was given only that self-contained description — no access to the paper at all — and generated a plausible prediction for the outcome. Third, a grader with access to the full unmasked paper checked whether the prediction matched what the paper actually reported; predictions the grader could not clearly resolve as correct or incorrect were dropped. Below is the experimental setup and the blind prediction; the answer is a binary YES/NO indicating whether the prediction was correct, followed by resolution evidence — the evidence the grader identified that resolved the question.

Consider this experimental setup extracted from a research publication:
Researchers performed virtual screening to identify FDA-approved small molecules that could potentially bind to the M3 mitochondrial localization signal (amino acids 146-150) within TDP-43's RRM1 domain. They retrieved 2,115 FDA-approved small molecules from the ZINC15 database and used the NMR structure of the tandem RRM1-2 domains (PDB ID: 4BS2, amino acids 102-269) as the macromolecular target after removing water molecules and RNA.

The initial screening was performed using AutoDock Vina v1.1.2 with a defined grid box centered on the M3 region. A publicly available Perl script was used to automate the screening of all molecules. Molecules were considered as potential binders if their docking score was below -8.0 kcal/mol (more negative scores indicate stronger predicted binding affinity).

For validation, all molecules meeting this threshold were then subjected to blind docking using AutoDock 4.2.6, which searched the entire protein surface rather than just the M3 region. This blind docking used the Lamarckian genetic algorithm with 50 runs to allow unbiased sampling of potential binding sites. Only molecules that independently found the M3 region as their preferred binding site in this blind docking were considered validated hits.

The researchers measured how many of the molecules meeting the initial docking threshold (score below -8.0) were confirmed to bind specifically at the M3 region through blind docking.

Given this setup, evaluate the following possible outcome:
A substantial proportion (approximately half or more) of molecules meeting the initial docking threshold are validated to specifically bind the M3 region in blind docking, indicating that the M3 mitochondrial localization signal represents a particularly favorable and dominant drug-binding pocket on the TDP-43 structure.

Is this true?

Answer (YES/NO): NO